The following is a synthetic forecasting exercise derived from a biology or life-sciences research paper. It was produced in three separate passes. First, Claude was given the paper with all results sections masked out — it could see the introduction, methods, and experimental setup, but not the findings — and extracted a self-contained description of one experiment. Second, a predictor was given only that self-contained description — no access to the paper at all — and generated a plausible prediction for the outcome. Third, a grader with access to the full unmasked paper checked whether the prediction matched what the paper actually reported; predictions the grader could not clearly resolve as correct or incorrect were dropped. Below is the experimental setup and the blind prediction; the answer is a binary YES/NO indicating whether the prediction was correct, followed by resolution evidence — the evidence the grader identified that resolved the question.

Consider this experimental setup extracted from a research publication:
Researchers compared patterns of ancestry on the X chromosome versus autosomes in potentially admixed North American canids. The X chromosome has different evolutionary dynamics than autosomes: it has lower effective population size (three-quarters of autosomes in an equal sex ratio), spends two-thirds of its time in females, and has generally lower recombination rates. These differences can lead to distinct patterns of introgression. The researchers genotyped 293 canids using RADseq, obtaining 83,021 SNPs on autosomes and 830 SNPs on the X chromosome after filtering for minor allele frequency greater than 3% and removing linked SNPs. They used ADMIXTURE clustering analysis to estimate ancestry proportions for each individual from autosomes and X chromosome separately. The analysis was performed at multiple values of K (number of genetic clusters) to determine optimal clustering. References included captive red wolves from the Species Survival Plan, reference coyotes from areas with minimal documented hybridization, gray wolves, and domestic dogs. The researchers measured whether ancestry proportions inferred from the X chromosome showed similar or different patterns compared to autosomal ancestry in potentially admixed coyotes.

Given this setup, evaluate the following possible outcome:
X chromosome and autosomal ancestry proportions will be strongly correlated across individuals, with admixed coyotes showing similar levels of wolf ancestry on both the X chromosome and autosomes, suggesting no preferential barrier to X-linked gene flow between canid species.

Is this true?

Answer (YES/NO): NO